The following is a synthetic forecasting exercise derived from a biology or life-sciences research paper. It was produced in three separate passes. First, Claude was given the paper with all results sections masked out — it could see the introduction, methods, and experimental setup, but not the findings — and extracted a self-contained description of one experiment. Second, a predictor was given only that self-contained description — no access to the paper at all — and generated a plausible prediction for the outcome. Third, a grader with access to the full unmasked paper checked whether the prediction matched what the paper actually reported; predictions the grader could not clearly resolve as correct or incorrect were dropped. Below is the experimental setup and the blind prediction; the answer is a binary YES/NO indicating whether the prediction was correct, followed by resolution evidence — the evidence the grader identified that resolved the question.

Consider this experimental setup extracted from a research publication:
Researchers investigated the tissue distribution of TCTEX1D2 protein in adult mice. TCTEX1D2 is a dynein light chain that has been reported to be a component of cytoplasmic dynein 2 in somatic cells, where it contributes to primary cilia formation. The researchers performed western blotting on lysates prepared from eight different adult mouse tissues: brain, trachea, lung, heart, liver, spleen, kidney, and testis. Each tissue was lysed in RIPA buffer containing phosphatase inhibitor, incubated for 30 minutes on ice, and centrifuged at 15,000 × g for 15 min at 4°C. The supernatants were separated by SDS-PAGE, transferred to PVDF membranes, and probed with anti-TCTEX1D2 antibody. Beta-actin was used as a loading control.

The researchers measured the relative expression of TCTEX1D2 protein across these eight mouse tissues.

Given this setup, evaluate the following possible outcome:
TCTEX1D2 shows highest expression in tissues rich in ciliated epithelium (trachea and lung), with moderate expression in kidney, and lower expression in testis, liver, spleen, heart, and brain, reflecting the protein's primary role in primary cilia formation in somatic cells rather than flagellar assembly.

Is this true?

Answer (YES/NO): NO